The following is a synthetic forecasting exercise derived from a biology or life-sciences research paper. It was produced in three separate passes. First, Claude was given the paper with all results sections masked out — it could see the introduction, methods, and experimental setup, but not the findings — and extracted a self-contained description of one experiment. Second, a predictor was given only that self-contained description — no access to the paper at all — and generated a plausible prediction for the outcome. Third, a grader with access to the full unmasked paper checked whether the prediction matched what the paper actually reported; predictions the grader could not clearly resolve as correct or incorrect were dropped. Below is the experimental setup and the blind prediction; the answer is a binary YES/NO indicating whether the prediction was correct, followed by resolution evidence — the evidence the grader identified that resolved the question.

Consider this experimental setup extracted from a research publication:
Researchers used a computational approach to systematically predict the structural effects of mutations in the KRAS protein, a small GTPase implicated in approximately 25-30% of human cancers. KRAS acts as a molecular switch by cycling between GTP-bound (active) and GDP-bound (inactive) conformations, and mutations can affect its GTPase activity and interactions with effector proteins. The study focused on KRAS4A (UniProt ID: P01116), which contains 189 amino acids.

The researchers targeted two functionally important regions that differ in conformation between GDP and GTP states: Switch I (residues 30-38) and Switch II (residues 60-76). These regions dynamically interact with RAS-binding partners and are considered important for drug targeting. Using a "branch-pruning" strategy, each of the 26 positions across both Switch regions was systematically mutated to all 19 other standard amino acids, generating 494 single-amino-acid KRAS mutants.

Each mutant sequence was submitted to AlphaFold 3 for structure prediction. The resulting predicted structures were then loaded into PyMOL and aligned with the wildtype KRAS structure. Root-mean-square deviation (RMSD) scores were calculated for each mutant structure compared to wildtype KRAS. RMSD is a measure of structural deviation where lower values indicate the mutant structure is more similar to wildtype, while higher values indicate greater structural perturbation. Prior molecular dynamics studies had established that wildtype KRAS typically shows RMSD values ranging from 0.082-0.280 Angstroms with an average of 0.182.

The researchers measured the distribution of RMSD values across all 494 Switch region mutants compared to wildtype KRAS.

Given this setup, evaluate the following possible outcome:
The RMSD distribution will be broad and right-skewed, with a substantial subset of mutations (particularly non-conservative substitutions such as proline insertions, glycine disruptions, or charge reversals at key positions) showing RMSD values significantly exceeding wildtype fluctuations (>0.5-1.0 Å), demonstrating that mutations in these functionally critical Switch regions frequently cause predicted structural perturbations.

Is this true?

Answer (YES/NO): NO